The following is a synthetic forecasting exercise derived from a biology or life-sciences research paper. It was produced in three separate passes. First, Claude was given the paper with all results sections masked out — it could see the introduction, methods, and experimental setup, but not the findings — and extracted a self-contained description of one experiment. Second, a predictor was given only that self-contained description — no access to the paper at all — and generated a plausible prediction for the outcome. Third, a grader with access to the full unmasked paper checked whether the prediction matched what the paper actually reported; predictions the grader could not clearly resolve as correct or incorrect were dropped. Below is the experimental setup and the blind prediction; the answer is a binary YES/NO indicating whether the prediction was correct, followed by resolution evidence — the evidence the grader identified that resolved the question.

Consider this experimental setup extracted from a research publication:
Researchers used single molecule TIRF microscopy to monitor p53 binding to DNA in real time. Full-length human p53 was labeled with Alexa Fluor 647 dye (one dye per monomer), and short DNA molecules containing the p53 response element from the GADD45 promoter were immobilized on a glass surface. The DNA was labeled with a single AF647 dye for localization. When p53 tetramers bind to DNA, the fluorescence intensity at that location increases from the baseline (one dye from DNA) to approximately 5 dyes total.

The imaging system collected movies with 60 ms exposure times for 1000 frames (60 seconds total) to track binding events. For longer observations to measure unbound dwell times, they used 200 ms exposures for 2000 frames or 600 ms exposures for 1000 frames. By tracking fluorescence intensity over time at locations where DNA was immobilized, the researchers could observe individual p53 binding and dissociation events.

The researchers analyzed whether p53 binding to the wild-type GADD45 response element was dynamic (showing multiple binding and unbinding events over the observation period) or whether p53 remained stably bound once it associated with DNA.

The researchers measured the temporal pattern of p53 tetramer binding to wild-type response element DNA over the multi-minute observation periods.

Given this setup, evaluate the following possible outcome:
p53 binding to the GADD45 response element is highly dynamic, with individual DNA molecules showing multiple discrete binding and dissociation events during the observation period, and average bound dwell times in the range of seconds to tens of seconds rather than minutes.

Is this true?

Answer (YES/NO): YES